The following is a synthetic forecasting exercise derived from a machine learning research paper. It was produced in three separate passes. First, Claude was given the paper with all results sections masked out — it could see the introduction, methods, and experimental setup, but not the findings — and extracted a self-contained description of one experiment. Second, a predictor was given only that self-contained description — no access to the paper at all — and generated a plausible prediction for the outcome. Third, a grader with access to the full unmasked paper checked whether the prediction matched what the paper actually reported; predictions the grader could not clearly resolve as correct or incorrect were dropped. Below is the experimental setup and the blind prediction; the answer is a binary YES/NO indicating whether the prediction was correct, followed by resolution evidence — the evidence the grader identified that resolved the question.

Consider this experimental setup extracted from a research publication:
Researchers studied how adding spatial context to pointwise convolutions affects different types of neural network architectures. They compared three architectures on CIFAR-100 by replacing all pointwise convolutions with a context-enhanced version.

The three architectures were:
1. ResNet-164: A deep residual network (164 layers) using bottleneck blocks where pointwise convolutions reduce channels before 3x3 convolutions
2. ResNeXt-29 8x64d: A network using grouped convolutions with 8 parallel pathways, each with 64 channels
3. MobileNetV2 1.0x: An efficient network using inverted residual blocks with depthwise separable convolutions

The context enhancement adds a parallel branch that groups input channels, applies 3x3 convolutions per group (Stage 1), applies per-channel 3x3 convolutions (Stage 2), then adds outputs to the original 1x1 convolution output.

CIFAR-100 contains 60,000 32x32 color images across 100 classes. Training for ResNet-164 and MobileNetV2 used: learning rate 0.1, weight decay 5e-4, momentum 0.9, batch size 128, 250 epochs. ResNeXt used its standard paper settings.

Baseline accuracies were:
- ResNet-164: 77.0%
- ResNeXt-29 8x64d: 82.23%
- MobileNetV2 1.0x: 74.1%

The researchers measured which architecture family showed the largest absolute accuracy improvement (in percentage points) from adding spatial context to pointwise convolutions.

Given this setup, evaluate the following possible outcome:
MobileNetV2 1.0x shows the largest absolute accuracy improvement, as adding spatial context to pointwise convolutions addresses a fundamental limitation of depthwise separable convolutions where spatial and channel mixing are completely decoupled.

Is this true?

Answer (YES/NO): NO